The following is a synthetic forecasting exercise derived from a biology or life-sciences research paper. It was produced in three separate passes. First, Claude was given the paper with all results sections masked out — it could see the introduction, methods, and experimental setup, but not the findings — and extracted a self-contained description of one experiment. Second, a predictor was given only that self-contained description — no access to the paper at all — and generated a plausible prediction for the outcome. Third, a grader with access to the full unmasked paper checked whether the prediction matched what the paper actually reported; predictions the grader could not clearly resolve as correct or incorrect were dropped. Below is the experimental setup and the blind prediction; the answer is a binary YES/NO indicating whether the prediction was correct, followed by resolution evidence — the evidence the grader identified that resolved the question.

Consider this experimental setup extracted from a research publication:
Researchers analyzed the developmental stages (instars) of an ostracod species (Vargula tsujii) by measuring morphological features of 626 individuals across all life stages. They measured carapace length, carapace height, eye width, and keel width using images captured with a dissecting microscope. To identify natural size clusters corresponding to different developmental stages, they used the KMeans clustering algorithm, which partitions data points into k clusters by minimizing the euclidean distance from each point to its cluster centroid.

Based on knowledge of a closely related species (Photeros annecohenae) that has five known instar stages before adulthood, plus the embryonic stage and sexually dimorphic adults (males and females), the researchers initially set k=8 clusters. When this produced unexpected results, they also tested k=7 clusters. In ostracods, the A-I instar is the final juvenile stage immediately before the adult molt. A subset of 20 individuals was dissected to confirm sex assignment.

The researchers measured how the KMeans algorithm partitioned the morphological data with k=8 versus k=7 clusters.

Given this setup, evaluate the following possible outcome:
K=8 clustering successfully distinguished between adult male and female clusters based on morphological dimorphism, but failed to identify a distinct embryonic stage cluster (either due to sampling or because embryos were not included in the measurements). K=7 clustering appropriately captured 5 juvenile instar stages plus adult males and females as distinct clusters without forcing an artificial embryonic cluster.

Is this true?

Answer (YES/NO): NO